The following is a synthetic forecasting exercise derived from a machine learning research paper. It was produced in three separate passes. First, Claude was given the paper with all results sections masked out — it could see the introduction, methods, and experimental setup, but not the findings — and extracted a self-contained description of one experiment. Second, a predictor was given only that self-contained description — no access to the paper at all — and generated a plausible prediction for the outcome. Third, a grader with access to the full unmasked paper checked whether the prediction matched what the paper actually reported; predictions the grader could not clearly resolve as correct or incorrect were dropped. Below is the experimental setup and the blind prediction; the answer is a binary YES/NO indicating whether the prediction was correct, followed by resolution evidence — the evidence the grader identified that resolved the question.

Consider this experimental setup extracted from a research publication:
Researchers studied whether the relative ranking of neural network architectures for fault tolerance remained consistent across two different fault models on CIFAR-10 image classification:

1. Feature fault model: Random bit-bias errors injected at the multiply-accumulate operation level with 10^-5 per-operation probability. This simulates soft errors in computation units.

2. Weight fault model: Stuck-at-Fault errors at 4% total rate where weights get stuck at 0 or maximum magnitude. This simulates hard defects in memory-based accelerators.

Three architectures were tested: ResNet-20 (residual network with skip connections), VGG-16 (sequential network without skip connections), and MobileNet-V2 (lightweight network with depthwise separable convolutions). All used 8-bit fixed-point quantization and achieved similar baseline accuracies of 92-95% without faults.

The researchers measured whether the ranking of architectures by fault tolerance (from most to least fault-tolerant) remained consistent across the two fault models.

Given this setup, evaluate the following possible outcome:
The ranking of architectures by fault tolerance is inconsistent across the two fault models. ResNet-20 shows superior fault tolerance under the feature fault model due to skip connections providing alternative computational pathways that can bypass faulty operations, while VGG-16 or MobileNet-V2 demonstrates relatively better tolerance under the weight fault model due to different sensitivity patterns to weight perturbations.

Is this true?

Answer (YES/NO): NO